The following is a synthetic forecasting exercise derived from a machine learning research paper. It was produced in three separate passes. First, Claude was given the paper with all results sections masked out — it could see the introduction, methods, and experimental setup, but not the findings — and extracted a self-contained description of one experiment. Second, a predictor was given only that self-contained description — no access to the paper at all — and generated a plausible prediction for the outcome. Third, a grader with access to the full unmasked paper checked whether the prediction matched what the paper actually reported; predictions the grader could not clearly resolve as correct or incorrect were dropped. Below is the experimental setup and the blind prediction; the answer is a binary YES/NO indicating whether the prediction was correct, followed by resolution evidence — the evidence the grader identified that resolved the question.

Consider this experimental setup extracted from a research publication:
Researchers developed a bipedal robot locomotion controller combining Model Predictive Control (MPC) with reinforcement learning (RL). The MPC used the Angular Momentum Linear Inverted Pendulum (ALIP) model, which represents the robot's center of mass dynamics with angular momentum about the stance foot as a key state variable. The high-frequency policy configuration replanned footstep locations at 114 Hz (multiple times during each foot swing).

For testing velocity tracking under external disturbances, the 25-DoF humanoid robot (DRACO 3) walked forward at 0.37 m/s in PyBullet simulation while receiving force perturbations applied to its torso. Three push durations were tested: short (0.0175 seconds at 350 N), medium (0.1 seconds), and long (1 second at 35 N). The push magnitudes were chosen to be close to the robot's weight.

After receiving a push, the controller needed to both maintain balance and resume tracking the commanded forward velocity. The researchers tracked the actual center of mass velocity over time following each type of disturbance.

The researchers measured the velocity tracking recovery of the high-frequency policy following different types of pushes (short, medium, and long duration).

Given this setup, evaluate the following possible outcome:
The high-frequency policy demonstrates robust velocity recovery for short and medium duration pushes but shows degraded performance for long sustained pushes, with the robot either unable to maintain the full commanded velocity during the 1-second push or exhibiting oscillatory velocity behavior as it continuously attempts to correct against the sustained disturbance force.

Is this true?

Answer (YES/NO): NO